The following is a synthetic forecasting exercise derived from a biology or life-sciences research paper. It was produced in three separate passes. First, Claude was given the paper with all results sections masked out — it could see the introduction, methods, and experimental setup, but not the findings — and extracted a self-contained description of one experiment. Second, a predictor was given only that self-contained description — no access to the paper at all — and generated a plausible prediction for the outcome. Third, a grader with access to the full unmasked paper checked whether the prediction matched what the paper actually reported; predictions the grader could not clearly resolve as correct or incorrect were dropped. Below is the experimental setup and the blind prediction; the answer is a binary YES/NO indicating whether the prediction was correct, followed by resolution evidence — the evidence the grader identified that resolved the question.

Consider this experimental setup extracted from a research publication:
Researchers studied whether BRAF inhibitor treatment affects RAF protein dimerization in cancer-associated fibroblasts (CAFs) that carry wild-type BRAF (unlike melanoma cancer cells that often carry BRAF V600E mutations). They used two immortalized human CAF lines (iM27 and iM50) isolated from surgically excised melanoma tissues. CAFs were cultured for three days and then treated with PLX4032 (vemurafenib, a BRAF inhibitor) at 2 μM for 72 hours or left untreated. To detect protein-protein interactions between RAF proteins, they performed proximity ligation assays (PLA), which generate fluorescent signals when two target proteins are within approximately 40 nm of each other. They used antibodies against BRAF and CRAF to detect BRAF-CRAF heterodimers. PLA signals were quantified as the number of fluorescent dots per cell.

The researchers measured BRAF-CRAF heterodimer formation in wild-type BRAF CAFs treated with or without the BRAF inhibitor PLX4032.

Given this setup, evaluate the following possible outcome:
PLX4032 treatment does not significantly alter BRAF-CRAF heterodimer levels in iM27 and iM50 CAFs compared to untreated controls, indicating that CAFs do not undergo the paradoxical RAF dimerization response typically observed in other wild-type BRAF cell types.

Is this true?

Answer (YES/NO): NO